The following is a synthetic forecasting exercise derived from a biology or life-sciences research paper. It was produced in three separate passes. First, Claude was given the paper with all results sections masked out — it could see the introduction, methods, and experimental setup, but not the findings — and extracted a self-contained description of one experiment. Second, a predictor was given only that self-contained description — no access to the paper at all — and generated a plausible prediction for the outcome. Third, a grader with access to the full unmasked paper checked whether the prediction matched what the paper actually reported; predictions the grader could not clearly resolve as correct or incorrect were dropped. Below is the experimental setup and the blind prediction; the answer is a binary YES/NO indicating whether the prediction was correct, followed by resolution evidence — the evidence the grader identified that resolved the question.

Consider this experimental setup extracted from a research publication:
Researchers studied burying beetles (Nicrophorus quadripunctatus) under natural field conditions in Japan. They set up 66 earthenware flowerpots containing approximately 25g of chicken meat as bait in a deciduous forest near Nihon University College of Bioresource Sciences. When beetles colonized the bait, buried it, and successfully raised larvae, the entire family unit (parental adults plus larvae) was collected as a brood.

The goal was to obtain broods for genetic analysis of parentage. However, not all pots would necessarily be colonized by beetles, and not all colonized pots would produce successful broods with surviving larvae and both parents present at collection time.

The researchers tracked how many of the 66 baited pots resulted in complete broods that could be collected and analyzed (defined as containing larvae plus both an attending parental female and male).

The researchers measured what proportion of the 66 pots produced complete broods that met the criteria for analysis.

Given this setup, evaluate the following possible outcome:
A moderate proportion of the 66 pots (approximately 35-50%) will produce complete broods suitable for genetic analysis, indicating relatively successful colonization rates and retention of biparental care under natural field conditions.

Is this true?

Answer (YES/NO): NO